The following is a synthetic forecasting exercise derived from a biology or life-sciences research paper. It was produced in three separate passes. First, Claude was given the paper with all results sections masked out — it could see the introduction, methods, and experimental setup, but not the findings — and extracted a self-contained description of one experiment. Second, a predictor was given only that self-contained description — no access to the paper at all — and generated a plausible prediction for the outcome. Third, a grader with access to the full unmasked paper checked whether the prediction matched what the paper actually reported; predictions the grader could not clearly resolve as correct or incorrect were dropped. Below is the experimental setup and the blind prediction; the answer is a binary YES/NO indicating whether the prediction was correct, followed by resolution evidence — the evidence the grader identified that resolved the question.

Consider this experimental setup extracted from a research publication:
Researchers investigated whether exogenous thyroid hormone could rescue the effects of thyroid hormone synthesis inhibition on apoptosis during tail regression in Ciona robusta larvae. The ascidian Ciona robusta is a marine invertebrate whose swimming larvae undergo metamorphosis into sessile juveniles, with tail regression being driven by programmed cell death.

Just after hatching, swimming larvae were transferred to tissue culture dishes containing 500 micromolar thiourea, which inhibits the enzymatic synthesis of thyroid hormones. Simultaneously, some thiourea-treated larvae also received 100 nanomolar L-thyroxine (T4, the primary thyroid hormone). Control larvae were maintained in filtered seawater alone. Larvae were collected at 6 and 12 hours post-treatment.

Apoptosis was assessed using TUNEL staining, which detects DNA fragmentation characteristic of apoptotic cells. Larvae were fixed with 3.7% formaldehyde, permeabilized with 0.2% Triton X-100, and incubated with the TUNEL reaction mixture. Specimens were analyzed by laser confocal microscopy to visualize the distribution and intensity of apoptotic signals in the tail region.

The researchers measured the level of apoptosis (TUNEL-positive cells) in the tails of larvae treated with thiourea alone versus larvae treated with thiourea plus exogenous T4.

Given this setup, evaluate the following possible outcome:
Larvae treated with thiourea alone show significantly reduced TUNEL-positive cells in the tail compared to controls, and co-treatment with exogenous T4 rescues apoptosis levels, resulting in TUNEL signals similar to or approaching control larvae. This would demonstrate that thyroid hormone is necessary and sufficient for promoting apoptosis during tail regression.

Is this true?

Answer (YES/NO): NO